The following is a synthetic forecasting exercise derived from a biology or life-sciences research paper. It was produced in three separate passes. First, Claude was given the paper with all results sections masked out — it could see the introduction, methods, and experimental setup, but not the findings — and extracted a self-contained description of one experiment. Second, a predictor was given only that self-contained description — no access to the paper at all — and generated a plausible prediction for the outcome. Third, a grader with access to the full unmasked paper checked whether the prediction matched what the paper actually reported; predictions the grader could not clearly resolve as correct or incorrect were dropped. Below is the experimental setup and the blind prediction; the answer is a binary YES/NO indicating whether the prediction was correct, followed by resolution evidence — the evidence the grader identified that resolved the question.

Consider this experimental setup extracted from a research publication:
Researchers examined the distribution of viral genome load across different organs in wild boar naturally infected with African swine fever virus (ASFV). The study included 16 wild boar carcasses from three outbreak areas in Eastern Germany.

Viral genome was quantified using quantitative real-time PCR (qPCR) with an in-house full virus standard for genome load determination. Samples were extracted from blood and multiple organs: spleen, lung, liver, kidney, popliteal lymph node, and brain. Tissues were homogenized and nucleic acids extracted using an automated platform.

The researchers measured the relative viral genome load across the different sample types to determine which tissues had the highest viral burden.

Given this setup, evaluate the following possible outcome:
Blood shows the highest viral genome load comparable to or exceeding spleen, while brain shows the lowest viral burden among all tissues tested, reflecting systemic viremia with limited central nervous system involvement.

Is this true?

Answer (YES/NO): YES